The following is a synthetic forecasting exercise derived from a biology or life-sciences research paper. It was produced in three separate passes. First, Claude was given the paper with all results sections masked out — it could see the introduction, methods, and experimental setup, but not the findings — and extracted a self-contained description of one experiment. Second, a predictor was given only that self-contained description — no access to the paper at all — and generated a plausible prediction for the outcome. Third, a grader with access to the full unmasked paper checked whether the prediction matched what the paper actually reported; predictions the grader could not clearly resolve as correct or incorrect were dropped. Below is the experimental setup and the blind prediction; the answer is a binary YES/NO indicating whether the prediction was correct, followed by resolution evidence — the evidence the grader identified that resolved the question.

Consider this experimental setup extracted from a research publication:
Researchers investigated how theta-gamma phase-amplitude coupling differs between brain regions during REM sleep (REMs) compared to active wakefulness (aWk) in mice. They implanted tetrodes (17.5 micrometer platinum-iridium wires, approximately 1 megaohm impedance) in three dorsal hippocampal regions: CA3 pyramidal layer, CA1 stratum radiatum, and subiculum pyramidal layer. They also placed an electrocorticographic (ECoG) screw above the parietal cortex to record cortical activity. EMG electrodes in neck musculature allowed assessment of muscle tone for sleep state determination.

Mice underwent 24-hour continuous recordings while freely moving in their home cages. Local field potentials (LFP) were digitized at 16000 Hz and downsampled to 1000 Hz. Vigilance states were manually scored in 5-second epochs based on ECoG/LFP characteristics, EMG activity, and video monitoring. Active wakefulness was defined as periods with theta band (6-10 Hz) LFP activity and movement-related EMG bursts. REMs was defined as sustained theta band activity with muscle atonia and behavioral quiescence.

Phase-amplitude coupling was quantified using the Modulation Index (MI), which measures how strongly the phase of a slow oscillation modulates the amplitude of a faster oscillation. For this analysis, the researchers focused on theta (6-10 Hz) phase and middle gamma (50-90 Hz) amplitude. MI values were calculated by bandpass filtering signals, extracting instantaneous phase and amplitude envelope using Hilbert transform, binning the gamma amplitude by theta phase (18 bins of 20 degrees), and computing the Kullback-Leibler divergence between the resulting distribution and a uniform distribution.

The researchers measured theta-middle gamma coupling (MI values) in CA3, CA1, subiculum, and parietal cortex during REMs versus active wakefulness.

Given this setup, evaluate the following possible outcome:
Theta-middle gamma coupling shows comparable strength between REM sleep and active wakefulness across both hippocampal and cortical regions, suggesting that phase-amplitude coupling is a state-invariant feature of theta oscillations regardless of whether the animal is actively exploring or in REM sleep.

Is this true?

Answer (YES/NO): NO